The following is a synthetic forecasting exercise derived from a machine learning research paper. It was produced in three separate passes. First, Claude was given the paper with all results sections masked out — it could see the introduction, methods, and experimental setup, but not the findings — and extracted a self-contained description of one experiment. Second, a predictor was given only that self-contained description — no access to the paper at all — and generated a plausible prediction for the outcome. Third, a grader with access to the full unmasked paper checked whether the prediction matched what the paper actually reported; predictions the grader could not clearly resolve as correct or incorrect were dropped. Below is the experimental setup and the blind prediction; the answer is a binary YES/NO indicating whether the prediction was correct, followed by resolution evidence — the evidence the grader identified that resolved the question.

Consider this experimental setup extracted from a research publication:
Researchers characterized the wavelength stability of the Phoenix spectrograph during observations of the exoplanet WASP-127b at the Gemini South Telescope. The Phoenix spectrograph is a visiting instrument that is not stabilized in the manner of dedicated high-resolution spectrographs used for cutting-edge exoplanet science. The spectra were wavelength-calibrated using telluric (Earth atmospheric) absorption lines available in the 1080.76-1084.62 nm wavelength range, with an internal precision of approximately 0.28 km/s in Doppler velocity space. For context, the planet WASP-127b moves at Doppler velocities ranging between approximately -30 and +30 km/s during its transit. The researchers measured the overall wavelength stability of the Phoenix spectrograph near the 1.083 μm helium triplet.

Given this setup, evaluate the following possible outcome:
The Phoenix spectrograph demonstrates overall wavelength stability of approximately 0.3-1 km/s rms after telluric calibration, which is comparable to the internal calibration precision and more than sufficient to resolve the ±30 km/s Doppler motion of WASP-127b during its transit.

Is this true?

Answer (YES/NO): NO